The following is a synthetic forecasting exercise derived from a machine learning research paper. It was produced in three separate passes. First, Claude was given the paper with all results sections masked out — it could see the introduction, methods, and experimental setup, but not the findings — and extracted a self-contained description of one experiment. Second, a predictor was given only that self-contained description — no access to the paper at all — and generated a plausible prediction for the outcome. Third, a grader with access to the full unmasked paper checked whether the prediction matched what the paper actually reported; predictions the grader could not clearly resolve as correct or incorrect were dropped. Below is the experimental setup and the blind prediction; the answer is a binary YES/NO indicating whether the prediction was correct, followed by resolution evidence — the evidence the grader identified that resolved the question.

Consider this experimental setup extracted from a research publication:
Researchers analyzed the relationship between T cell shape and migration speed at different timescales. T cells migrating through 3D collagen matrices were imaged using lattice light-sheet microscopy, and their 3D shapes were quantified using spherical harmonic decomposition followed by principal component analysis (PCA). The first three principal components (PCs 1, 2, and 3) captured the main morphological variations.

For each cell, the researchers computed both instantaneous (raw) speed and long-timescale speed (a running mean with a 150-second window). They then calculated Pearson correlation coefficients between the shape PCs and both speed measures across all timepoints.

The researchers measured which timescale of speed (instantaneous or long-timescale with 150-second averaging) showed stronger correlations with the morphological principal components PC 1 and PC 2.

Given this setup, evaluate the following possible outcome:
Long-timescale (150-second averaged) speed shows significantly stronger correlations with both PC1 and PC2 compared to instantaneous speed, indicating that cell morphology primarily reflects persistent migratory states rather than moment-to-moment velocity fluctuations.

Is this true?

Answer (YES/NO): YES